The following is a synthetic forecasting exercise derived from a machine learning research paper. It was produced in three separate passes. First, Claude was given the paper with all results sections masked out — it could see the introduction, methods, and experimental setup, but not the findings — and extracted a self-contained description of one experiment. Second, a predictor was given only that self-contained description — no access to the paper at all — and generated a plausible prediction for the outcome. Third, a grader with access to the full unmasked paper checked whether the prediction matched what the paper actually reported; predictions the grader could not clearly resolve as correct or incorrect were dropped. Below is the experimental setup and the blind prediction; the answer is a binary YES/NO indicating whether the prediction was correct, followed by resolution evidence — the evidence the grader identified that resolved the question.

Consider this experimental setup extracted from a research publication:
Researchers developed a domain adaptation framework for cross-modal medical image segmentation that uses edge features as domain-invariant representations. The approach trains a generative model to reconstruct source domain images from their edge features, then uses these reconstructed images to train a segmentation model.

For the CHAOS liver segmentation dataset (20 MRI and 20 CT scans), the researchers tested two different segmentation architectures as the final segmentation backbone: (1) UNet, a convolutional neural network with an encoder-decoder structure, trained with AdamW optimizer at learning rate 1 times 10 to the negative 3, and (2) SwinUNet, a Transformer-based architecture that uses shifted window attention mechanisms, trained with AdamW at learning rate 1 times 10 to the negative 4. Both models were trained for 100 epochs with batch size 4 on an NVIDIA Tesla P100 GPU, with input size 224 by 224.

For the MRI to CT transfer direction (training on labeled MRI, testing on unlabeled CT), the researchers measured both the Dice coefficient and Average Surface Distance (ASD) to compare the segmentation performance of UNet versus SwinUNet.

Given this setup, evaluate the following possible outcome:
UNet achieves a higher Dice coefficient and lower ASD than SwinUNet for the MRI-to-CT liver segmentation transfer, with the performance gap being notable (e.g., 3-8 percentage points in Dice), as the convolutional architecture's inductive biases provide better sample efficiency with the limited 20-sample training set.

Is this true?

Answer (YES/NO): NO